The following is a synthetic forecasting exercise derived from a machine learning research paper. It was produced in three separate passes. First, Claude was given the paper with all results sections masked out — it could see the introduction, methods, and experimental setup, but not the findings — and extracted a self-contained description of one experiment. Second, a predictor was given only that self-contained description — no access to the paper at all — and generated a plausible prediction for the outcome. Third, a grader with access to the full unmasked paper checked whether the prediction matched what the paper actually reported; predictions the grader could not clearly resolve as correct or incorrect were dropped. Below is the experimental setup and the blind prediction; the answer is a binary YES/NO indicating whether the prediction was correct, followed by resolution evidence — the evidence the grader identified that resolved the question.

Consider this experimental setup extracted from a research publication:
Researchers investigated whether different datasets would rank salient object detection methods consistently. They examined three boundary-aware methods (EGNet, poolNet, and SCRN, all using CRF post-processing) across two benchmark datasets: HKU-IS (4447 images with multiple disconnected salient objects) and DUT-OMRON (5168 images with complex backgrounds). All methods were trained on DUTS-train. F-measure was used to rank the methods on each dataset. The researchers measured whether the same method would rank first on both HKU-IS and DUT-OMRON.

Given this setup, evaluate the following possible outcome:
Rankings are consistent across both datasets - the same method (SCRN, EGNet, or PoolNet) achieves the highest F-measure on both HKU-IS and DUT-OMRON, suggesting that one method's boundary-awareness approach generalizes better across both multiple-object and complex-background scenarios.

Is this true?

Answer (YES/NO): NO